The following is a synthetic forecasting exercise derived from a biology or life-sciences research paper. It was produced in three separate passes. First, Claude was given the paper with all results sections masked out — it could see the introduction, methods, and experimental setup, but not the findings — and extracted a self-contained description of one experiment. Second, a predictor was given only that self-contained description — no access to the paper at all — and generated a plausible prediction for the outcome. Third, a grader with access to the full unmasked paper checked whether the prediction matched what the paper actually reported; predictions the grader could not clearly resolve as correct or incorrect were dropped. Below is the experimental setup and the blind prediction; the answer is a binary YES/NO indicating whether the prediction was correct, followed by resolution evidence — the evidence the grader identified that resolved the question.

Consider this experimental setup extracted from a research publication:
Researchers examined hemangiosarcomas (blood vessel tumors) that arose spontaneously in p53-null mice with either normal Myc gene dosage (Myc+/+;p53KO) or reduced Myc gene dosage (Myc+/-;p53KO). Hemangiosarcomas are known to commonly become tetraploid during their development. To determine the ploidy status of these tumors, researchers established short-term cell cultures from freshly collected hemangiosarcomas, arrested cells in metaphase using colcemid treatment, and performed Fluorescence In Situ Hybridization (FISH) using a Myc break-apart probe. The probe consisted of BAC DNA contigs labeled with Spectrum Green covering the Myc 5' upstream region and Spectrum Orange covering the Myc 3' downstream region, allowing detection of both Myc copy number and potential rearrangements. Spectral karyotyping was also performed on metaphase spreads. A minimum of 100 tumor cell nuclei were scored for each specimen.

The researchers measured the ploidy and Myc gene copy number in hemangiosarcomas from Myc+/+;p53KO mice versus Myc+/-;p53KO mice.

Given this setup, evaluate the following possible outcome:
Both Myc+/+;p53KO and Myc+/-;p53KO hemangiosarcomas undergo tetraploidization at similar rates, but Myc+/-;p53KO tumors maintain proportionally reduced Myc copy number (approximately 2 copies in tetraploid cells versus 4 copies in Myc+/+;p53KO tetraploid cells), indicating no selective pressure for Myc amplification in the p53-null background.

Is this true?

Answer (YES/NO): NO